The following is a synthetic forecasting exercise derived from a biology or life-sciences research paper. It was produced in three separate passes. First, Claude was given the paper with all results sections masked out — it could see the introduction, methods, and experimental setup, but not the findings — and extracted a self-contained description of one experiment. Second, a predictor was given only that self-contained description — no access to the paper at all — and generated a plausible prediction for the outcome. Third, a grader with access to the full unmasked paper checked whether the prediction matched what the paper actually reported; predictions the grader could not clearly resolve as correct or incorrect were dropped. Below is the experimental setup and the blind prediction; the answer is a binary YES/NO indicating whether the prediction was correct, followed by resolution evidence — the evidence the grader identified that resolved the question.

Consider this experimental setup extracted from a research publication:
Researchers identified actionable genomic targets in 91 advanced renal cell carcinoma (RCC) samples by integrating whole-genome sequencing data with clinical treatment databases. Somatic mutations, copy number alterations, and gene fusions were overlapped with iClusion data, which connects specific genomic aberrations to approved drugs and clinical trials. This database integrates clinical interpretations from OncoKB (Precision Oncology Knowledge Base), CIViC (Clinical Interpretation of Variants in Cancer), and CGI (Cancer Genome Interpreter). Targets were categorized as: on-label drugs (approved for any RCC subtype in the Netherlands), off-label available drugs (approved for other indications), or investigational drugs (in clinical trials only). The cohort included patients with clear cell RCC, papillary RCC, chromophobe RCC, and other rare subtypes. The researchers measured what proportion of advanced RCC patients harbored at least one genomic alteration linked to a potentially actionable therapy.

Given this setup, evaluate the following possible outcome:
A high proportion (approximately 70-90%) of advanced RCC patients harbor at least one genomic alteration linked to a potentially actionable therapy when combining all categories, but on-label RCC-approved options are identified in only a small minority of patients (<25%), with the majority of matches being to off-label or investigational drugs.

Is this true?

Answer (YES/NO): NO